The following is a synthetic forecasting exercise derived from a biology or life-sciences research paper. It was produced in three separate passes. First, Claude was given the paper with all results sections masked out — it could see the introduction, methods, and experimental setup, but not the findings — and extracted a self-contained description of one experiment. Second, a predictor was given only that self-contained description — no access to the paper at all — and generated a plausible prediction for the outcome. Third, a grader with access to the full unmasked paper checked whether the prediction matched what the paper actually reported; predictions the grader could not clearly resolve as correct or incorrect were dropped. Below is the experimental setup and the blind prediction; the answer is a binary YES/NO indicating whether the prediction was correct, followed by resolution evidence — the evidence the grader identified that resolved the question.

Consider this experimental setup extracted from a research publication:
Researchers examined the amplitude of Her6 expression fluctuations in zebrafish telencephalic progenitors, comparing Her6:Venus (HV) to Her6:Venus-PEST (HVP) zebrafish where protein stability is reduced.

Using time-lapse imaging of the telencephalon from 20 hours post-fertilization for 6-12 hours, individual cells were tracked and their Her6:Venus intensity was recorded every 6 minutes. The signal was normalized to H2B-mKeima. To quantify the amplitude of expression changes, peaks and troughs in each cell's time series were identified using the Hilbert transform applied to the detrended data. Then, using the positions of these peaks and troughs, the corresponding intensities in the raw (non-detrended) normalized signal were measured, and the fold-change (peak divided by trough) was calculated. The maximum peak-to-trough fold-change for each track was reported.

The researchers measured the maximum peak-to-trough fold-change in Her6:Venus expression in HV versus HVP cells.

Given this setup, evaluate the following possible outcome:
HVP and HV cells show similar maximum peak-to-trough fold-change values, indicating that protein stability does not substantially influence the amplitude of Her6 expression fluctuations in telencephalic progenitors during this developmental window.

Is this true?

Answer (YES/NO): NO